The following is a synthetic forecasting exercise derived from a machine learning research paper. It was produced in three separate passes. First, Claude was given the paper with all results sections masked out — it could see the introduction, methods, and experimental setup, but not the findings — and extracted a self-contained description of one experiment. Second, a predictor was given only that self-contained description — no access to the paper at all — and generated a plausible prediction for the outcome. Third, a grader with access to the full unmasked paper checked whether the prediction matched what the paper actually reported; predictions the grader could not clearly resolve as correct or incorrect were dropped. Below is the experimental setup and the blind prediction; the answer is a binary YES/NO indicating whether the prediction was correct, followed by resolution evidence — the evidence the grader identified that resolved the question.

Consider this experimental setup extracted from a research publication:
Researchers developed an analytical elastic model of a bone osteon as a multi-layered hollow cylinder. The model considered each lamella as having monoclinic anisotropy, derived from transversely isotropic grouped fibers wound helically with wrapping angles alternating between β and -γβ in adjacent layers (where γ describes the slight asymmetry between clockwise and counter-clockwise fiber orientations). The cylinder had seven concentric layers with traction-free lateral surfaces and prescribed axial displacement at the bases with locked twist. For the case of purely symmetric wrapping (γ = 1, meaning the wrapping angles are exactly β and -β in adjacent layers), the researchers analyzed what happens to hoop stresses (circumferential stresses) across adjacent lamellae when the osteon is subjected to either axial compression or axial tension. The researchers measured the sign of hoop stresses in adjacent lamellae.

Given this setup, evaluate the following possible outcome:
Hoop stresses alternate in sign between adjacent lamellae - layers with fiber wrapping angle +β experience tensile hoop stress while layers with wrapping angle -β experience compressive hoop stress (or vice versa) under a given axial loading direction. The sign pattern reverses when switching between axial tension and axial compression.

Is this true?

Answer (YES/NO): YES